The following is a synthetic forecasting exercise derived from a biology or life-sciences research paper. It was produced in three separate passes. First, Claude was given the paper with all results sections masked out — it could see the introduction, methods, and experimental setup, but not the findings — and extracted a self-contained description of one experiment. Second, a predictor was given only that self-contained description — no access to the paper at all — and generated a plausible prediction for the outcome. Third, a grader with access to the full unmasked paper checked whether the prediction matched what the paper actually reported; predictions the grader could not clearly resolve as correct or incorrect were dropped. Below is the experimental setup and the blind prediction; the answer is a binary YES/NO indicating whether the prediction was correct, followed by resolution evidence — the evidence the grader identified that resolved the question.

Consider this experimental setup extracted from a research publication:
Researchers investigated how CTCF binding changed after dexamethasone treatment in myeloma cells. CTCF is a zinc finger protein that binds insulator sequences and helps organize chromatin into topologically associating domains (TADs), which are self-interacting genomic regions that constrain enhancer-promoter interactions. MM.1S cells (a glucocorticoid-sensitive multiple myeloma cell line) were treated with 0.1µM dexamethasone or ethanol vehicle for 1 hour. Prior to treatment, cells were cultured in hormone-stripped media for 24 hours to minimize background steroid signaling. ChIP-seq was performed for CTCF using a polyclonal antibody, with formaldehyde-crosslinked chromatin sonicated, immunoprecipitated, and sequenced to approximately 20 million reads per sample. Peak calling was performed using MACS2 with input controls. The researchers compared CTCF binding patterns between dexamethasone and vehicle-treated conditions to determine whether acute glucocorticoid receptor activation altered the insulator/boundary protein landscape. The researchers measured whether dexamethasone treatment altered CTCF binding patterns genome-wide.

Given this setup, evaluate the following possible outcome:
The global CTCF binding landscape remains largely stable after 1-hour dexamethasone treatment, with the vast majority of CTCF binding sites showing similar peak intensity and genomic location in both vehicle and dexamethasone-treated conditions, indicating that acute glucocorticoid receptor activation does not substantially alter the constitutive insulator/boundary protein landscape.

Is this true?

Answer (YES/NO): YES